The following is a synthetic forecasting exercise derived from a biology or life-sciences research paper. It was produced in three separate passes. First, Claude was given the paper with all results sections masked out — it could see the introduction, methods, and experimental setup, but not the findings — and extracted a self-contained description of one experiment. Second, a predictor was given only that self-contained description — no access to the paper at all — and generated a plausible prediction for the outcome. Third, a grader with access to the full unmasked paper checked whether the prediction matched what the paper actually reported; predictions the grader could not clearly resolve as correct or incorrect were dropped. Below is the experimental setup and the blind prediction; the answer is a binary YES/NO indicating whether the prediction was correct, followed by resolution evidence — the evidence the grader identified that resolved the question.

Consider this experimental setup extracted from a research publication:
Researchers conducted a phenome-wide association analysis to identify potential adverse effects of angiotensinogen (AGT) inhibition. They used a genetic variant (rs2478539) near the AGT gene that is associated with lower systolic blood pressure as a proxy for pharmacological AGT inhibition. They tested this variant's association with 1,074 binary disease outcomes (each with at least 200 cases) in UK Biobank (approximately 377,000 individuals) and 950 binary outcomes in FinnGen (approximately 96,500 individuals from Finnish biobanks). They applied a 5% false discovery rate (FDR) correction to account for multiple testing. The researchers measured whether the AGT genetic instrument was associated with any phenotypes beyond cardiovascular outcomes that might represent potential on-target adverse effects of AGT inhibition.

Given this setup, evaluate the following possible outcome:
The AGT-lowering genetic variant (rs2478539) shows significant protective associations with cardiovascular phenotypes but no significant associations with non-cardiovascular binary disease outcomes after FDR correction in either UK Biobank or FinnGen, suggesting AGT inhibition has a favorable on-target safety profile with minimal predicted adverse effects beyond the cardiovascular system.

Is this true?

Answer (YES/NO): YES